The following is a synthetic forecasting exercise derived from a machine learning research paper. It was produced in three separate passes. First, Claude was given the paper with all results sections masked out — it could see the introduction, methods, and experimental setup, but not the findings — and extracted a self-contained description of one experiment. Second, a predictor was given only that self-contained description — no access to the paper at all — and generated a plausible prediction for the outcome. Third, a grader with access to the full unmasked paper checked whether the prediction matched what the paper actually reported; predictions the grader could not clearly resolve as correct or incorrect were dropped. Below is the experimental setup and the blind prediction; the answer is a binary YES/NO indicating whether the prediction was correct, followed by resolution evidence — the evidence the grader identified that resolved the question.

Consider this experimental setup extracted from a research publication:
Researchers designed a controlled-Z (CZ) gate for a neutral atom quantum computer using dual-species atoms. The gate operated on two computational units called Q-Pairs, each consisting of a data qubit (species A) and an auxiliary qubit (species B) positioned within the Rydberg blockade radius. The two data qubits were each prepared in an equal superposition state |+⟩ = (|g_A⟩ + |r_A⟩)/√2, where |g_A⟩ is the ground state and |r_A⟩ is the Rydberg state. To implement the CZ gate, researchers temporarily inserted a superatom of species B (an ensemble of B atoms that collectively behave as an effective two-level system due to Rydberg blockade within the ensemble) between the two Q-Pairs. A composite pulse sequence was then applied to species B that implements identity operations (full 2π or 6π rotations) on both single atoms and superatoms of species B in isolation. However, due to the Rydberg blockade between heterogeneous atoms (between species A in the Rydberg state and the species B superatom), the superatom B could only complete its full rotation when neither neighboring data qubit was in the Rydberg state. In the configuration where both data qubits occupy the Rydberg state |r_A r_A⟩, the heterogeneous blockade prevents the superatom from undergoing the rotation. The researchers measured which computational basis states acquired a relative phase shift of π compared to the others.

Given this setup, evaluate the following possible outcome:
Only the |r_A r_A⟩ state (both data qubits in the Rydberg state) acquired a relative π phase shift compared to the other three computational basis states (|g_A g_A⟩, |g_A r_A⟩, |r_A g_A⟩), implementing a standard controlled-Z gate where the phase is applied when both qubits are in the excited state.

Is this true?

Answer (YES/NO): YES